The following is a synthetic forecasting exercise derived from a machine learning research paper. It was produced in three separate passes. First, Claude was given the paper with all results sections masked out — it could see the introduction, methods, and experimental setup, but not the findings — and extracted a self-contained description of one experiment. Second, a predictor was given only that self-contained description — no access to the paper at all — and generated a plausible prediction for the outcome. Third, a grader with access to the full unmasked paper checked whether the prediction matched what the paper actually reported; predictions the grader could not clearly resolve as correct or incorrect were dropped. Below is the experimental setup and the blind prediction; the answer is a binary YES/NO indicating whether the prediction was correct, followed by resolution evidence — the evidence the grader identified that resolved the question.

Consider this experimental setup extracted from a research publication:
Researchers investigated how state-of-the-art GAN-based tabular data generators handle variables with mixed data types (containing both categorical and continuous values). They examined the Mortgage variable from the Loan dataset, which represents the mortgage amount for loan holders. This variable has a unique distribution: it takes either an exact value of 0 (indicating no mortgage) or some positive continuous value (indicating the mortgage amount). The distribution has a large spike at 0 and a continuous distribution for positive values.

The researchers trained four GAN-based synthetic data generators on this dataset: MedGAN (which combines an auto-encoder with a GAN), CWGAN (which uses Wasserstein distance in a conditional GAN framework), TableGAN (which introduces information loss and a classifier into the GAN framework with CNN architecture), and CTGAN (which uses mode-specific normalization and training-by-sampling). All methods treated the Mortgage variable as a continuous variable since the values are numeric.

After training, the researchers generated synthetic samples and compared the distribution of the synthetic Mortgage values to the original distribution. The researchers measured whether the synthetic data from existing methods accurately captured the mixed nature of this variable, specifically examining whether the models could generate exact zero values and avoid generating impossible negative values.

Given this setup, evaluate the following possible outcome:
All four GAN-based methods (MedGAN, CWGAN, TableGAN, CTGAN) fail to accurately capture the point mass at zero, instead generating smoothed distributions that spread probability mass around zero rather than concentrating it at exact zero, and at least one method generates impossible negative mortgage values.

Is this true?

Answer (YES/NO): YES